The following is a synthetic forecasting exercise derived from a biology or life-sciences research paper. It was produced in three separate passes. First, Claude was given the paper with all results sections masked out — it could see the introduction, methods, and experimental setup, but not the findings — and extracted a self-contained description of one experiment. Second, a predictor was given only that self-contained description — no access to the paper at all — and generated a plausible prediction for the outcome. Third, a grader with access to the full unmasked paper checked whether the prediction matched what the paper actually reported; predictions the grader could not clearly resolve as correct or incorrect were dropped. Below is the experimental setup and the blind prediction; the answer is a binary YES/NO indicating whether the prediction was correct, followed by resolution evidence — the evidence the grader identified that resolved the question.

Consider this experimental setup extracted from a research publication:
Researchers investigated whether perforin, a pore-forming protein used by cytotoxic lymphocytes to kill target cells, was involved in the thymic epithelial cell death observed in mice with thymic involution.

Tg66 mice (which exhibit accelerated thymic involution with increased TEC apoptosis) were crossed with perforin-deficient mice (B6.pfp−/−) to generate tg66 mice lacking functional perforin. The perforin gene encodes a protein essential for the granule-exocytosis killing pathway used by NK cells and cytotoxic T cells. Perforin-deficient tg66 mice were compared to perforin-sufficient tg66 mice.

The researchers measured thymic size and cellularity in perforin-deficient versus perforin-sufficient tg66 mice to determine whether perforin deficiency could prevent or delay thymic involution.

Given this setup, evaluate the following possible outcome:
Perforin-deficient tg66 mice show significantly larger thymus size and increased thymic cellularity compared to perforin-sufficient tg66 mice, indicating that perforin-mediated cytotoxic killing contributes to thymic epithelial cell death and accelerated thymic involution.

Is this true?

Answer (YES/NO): NO